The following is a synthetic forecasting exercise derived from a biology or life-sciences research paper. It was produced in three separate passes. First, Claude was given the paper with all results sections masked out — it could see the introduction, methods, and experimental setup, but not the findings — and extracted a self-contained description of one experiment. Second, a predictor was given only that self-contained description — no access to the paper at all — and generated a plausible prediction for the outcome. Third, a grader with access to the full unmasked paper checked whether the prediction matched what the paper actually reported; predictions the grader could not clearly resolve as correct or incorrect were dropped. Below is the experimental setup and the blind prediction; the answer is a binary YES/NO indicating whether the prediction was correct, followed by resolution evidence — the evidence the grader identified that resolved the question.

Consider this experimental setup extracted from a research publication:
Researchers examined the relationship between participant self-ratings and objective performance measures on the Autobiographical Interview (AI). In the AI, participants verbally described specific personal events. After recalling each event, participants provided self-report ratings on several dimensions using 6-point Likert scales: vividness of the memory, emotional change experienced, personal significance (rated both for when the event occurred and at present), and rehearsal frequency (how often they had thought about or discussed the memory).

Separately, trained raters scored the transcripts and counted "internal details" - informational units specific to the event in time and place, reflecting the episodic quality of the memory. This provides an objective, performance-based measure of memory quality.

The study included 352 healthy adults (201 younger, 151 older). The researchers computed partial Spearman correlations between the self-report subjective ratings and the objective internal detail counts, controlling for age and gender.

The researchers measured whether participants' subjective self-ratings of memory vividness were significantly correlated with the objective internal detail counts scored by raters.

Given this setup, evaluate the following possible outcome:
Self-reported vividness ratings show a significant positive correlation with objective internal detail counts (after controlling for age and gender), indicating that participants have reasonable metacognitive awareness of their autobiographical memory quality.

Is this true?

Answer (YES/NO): NO